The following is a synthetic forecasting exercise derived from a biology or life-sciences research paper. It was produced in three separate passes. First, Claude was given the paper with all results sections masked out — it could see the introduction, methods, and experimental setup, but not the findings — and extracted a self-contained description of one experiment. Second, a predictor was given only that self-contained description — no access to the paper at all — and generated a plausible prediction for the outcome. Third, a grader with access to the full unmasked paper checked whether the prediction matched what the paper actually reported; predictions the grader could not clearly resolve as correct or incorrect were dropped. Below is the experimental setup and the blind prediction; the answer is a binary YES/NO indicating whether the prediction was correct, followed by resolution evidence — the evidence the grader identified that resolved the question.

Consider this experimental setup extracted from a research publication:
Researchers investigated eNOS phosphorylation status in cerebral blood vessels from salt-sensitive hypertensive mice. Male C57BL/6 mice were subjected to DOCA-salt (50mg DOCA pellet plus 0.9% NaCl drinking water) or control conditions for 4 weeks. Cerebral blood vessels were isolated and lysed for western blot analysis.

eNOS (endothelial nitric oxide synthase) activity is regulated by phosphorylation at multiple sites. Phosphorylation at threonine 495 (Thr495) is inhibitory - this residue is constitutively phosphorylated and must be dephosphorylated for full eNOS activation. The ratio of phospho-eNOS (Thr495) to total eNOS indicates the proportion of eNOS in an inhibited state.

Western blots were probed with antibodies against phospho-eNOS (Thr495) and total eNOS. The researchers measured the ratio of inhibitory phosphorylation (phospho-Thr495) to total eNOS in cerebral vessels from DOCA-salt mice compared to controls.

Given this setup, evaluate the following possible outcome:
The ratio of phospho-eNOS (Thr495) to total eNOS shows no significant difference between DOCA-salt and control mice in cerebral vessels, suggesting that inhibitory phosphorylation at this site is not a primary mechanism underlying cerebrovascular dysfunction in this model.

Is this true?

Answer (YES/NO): NO